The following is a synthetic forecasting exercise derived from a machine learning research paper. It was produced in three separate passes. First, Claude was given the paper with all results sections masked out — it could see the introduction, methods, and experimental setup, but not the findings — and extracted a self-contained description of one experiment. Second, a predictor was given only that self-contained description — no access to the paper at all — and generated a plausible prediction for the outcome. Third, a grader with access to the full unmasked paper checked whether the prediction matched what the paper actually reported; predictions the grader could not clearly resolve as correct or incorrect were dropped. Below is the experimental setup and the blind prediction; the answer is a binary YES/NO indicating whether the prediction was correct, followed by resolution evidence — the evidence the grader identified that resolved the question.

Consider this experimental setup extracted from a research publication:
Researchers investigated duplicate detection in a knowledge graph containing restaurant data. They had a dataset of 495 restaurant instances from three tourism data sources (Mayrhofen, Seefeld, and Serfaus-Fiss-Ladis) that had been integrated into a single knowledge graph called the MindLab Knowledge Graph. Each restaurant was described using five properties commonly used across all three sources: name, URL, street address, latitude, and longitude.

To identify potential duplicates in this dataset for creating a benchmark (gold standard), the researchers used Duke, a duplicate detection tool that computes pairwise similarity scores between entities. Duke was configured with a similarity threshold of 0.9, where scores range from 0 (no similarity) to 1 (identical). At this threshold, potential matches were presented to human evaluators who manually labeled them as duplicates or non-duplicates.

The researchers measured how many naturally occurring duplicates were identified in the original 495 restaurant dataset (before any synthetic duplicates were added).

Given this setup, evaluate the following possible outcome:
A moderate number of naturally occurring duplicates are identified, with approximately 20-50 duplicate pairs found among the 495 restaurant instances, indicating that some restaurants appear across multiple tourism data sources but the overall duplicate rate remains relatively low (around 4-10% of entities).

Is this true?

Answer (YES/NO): NO